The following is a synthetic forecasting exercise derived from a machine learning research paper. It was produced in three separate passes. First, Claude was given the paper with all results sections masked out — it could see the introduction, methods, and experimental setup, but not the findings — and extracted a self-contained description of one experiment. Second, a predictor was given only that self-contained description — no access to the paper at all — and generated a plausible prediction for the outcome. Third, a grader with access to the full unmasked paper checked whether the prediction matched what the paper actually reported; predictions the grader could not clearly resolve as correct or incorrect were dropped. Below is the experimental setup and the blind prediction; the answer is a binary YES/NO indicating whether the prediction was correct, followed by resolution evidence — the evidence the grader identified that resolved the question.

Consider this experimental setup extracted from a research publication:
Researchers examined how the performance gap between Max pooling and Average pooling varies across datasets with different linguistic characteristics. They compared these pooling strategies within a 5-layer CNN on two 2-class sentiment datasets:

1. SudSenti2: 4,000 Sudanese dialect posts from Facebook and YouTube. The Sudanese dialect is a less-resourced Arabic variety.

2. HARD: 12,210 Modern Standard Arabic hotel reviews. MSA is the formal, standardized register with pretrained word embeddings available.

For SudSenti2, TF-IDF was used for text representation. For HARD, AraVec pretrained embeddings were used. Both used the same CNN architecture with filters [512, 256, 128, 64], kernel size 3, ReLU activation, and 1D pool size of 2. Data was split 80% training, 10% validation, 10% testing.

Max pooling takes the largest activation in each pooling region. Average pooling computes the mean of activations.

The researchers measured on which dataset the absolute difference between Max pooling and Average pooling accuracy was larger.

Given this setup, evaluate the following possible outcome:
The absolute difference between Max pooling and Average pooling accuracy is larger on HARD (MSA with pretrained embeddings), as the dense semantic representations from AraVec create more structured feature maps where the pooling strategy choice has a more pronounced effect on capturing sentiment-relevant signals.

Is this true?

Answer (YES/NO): YES